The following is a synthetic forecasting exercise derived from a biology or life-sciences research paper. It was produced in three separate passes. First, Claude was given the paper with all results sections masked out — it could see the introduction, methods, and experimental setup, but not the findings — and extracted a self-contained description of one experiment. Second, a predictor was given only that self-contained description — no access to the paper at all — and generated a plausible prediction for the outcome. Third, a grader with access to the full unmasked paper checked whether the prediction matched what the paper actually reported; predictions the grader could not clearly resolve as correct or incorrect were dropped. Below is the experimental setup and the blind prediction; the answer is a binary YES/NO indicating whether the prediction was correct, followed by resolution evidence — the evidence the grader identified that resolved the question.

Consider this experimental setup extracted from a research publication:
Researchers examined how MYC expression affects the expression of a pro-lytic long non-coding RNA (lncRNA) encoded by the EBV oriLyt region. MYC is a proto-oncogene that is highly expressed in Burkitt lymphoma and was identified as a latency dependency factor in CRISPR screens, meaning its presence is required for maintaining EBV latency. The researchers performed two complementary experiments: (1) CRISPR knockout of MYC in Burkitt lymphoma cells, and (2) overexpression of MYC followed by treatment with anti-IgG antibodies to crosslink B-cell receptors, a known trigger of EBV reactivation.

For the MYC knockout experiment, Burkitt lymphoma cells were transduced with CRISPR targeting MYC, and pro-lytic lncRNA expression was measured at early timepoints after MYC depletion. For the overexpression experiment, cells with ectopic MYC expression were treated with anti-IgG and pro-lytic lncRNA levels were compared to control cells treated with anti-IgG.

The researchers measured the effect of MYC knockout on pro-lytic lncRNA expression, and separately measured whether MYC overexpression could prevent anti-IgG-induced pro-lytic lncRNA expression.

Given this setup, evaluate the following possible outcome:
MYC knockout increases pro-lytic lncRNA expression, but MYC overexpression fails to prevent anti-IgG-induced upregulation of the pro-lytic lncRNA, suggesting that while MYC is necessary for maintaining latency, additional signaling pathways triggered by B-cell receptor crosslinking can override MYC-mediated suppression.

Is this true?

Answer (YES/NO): NO